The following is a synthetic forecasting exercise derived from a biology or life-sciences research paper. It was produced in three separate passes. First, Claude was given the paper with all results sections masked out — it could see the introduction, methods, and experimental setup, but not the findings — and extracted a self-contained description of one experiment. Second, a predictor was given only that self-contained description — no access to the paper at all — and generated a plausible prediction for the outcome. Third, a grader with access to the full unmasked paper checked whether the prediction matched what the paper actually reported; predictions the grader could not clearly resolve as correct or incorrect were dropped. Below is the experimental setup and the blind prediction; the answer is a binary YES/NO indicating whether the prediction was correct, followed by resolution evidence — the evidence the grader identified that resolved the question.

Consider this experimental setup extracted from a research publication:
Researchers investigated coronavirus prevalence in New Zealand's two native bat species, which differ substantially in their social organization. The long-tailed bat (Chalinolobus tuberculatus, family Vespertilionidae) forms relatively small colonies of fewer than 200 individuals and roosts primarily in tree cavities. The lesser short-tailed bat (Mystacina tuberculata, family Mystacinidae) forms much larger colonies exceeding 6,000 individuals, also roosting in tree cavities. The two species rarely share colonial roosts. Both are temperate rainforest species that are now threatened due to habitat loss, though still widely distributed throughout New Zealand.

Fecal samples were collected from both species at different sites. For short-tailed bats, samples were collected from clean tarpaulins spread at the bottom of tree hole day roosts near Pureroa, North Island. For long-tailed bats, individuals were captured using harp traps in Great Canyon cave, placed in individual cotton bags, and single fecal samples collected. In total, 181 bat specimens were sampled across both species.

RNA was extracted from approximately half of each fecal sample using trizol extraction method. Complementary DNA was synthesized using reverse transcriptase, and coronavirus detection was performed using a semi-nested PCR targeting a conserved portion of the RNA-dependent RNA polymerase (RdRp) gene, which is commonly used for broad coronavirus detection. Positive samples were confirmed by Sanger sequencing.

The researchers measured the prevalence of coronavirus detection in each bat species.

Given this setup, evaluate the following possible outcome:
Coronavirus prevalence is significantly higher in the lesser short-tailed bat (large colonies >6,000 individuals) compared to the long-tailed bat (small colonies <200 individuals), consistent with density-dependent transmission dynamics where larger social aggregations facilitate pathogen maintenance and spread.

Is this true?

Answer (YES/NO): NO